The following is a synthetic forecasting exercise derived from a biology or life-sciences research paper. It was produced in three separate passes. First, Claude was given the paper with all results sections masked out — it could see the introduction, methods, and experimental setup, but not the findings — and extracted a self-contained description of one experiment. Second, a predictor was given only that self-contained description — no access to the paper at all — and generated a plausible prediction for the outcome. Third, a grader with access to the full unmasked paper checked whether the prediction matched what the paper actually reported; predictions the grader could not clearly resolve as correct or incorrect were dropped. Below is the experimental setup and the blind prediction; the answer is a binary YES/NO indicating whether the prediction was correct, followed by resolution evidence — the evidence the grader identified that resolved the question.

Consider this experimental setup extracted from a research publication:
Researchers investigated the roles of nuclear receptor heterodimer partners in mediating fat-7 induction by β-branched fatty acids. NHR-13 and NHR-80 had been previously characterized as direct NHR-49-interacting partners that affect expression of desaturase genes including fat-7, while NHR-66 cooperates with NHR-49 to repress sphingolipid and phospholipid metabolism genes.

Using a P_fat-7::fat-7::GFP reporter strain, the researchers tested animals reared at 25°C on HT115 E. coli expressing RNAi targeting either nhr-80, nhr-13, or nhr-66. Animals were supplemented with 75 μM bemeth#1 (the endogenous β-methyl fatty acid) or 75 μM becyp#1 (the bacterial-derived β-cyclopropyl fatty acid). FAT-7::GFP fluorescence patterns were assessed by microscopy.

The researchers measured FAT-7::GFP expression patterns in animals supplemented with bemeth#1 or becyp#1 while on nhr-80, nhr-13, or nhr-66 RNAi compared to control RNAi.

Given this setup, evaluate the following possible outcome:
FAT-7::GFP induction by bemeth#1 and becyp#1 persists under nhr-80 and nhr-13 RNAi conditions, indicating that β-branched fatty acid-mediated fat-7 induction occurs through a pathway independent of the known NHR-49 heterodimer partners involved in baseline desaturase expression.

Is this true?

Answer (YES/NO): NO